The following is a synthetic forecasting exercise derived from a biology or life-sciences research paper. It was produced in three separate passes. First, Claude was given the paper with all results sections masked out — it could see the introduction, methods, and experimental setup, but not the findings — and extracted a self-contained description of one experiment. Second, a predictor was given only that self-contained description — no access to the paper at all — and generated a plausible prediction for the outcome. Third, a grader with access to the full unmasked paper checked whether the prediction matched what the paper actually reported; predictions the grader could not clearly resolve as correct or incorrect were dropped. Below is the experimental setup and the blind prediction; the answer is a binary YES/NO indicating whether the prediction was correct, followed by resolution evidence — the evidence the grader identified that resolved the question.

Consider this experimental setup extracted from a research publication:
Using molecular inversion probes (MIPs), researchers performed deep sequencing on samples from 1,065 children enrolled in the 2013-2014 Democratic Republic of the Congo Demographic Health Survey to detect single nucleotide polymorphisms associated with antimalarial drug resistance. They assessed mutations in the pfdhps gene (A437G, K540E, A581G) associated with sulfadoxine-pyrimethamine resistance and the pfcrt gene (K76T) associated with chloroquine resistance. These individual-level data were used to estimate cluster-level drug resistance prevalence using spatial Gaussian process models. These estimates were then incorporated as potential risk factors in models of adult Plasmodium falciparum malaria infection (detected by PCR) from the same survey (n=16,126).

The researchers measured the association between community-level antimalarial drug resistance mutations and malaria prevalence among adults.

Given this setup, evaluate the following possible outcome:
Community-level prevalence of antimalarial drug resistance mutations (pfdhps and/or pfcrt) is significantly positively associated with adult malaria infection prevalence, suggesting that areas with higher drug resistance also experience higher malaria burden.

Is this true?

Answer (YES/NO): NO